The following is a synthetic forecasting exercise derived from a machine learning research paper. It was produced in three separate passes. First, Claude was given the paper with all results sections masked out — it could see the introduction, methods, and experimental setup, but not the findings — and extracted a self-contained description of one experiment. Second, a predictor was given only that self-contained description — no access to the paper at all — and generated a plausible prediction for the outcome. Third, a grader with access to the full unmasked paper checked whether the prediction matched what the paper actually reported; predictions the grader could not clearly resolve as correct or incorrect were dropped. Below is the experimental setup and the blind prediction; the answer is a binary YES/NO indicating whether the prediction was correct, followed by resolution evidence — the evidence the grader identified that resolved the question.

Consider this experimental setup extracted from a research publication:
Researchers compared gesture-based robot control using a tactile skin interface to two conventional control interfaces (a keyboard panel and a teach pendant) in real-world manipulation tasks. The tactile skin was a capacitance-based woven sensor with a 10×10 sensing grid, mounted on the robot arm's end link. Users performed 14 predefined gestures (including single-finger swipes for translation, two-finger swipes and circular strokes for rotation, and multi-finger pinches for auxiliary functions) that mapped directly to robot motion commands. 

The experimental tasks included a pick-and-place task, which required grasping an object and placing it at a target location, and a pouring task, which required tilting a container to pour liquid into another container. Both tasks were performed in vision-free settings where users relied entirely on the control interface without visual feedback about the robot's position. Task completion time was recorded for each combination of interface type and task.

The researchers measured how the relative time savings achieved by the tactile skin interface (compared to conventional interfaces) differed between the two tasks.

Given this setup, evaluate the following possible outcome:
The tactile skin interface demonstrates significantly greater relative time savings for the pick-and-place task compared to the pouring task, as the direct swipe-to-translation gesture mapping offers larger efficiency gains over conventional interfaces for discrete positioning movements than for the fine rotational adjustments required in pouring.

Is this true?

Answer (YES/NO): NO